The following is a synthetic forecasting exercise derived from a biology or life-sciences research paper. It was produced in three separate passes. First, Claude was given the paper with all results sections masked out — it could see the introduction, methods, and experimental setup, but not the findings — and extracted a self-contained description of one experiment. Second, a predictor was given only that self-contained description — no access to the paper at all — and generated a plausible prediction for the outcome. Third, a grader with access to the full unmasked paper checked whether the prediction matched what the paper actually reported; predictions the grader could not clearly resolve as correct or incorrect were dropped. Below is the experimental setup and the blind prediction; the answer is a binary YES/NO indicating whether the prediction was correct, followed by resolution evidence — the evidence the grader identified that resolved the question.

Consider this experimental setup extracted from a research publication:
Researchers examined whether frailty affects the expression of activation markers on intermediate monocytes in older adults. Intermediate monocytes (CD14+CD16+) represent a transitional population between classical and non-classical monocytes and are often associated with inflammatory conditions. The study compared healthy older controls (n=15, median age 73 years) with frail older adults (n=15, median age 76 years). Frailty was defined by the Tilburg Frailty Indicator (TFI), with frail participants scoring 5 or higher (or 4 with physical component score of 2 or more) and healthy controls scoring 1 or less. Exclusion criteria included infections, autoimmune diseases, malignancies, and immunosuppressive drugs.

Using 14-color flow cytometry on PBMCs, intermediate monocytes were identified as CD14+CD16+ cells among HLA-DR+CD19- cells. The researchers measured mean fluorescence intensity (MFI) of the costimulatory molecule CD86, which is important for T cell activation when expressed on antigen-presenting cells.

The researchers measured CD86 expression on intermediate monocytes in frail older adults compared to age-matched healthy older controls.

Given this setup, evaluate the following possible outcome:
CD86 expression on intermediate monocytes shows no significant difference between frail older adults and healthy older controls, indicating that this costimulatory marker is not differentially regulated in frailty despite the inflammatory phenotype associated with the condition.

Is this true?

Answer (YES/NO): YES